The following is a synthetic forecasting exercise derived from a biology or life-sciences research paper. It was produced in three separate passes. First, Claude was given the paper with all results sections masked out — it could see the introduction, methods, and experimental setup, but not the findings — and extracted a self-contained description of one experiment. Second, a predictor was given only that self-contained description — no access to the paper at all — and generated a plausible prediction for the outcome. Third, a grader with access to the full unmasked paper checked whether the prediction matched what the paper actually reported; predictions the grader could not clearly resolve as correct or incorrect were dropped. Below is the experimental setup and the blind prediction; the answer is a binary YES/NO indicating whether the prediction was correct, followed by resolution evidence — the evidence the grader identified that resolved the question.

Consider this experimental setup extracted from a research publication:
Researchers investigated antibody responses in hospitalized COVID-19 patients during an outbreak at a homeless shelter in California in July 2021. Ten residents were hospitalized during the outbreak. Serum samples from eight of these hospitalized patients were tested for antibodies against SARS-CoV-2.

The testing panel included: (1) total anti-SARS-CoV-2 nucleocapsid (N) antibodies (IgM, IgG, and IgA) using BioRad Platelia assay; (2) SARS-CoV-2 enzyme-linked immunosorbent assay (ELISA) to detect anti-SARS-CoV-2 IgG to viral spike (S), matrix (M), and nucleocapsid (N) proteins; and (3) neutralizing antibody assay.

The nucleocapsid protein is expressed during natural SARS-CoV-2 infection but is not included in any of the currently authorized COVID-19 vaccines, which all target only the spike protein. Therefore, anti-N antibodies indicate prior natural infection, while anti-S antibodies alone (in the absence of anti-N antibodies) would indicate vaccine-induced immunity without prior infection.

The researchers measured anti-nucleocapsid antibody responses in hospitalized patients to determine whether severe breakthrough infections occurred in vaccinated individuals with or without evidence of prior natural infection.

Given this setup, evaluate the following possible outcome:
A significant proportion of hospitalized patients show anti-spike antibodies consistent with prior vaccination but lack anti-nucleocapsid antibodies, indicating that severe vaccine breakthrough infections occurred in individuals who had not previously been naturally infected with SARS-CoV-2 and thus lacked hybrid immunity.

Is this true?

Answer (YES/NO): NO